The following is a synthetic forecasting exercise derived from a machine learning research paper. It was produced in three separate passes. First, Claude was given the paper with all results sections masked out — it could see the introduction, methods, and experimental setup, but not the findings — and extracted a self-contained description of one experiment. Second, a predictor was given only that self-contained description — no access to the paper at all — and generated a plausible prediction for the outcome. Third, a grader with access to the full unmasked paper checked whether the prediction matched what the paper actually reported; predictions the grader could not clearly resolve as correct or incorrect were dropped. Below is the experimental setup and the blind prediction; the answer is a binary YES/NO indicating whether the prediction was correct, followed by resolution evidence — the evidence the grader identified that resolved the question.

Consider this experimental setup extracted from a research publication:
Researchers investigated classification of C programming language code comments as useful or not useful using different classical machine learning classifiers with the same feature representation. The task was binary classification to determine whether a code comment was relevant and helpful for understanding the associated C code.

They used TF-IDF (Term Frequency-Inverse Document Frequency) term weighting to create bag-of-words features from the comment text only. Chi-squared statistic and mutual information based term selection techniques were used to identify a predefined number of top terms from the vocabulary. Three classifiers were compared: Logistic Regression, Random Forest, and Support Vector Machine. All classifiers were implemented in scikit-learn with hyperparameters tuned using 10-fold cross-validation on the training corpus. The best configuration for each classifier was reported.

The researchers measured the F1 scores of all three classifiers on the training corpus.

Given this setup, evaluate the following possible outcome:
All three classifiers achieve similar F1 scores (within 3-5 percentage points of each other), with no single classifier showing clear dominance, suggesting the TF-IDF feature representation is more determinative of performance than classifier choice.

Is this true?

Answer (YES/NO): NO